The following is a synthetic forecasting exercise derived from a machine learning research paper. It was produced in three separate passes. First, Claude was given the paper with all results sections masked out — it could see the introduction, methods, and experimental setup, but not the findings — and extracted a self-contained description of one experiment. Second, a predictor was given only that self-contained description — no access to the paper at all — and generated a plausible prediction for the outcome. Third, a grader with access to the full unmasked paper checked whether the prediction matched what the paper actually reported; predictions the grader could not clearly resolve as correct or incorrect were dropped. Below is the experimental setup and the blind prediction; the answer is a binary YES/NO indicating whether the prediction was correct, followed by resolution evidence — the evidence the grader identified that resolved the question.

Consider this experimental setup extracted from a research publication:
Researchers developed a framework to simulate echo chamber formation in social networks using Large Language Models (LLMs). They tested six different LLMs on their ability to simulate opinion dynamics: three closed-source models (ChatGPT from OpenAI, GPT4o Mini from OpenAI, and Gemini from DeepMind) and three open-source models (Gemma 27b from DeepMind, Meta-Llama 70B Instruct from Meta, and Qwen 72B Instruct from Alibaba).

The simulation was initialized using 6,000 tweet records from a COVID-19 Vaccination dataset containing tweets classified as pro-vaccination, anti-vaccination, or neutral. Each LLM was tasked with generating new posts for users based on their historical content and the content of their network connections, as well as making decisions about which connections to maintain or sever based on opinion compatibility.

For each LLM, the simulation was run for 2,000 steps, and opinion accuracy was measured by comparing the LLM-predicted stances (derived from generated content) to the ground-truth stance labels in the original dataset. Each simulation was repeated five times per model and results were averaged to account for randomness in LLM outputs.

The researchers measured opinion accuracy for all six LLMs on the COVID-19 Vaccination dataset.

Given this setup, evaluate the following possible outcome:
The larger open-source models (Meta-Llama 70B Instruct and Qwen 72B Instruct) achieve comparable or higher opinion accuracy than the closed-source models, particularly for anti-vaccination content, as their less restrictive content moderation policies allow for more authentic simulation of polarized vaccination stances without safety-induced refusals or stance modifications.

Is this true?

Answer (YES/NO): NO